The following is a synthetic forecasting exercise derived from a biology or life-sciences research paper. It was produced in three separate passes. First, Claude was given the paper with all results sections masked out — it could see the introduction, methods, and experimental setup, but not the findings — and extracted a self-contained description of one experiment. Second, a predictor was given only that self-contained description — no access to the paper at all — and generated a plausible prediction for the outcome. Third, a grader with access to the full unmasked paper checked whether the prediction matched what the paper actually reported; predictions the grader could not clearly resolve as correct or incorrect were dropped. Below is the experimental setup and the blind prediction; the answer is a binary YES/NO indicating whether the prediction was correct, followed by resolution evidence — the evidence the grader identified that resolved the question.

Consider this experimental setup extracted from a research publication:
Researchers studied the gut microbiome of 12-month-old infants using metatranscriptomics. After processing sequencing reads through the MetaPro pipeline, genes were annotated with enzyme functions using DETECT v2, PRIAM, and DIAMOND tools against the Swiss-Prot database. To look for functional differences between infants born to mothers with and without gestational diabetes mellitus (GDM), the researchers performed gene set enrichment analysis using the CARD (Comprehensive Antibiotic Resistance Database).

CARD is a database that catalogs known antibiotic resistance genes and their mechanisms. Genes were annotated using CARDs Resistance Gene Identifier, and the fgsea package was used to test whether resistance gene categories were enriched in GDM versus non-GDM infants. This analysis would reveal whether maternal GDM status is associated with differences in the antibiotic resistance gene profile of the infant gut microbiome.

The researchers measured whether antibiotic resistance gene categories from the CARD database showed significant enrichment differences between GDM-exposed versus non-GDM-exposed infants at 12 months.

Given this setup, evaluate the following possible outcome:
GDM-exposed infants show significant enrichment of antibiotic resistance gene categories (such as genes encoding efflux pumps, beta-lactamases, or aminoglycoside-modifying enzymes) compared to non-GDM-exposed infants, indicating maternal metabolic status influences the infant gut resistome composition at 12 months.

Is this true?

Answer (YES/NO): NO